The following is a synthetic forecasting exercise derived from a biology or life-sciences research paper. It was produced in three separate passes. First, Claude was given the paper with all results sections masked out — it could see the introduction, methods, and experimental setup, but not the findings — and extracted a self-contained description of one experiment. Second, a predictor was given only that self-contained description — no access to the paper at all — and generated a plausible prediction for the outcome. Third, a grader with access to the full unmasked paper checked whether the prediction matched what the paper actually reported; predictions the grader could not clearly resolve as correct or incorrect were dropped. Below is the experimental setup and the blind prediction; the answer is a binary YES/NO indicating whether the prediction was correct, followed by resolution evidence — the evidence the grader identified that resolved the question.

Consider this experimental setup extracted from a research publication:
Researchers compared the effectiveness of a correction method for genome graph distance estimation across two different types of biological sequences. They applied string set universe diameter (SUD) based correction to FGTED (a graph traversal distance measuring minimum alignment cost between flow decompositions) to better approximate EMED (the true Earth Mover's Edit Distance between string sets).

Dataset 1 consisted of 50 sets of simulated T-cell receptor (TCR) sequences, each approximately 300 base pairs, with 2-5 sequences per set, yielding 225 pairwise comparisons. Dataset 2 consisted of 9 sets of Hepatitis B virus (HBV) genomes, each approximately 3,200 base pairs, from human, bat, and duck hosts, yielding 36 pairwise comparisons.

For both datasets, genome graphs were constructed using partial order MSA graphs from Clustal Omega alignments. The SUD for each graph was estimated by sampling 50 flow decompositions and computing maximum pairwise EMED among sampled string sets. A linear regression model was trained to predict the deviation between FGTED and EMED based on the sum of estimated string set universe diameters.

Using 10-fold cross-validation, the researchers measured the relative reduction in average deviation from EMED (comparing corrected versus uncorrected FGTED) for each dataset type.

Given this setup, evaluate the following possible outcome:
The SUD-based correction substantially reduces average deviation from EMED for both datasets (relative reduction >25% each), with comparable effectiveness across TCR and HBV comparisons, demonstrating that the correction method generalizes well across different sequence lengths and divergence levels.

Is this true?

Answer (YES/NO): YES